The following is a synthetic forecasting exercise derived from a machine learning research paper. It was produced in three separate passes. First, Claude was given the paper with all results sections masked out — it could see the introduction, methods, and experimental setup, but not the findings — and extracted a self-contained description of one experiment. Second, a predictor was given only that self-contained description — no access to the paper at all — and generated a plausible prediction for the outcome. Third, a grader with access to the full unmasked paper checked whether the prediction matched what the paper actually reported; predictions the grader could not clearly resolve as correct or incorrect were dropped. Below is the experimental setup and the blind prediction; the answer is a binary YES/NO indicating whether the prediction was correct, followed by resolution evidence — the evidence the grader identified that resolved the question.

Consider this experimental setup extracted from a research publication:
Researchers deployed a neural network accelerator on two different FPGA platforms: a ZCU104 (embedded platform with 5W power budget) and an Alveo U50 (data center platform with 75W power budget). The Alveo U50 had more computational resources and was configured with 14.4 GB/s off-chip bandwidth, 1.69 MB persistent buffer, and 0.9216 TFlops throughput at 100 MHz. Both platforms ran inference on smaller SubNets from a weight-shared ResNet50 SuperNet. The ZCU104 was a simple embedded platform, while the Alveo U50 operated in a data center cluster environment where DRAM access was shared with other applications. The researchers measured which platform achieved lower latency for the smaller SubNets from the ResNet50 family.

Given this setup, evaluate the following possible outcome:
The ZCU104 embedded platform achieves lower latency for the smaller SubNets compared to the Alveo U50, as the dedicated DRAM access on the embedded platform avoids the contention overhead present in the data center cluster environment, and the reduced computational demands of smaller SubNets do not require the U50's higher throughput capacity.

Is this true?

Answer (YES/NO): YES